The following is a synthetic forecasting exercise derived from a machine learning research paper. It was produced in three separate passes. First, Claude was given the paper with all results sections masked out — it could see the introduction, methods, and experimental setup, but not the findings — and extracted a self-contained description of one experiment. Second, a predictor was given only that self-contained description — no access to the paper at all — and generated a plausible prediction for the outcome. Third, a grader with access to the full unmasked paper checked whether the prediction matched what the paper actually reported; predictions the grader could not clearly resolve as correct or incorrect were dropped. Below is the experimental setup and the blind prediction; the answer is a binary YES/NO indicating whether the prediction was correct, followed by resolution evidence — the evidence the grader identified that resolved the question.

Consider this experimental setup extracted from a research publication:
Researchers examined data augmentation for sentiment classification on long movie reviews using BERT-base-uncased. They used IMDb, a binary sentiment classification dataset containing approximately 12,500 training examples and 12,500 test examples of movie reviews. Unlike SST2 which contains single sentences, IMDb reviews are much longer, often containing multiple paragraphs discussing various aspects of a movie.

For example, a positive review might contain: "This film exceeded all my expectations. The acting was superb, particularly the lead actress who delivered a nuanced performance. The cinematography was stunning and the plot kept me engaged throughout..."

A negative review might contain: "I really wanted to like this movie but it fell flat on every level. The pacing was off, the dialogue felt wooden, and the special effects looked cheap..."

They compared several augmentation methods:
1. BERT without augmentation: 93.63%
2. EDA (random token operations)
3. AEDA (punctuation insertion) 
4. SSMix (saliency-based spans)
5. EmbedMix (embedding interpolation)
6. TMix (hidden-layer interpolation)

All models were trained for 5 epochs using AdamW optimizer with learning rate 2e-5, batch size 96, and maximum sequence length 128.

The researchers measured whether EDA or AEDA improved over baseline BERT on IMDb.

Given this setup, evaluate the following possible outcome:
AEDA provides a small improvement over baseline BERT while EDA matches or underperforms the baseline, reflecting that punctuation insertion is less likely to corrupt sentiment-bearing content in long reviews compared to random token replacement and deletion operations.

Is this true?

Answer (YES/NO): NO